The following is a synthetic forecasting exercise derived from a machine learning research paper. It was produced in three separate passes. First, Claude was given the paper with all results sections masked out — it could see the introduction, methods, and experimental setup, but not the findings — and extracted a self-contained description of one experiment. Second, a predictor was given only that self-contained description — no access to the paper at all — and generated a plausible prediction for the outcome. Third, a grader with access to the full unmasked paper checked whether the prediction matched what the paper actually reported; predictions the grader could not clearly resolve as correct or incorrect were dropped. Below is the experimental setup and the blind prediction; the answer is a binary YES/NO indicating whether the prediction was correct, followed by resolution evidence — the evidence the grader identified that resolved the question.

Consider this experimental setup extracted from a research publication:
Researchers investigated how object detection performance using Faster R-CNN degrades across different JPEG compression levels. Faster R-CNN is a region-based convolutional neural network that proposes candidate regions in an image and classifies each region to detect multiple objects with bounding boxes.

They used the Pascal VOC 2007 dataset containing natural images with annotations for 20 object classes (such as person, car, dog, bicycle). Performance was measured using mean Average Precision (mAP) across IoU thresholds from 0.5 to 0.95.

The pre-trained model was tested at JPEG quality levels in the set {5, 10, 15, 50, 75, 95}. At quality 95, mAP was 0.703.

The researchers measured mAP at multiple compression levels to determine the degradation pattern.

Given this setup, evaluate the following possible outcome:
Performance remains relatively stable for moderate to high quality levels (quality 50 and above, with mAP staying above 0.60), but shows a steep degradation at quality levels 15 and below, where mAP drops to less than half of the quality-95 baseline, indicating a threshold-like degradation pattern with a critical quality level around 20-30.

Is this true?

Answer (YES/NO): NO